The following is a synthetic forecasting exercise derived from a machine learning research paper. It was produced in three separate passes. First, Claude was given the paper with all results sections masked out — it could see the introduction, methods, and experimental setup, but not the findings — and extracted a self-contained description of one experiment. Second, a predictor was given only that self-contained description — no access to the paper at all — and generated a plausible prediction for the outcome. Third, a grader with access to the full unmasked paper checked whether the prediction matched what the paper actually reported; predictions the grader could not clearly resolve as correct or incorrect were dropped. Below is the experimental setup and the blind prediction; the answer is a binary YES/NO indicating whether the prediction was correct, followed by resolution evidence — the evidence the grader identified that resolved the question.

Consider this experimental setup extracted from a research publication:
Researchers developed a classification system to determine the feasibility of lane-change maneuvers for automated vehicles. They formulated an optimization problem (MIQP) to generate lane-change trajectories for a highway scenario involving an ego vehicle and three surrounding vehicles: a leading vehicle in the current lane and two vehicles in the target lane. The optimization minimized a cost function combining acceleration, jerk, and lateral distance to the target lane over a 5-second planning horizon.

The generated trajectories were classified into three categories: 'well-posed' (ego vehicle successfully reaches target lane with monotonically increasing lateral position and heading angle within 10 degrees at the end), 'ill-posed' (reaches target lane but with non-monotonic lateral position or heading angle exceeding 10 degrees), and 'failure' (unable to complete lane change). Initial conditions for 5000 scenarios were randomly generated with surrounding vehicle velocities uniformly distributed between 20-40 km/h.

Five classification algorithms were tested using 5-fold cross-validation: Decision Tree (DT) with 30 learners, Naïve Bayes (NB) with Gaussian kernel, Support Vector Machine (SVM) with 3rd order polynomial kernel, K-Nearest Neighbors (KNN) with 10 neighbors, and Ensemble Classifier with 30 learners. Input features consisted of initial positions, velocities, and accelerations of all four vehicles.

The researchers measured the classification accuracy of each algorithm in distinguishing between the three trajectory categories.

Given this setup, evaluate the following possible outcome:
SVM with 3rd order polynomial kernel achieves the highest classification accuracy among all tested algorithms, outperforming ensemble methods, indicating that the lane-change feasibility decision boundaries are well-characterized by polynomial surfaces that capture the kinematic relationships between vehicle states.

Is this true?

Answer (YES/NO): YES